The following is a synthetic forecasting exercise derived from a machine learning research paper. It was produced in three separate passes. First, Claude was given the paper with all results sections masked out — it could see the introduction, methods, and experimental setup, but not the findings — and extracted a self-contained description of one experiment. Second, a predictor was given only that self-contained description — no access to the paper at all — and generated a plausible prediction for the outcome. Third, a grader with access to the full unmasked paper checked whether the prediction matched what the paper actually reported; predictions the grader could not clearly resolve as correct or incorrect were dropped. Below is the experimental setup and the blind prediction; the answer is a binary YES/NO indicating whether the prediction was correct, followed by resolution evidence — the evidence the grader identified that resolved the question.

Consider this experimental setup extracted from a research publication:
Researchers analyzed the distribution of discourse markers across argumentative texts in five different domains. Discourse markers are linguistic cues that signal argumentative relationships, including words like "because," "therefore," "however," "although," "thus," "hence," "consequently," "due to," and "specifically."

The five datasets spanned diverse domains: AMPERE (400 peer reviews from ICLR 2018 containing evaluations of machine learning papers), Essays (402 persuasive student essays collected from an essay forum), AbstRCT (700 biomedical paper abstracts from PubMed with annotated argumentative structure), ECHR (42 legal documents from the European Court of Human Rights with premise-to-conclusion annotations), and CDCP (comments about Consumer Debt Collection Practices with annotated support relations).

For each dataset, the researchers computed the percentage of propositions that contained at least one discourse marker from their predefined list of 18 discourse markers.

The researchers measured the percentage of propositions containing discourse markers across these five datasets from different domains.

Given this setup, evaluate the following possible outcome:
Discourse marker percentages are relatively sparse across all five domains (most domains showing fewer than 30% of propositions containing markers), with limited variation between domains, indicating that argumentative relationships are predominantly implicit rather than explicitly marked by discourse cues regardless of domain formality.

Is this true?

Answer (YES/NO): YES